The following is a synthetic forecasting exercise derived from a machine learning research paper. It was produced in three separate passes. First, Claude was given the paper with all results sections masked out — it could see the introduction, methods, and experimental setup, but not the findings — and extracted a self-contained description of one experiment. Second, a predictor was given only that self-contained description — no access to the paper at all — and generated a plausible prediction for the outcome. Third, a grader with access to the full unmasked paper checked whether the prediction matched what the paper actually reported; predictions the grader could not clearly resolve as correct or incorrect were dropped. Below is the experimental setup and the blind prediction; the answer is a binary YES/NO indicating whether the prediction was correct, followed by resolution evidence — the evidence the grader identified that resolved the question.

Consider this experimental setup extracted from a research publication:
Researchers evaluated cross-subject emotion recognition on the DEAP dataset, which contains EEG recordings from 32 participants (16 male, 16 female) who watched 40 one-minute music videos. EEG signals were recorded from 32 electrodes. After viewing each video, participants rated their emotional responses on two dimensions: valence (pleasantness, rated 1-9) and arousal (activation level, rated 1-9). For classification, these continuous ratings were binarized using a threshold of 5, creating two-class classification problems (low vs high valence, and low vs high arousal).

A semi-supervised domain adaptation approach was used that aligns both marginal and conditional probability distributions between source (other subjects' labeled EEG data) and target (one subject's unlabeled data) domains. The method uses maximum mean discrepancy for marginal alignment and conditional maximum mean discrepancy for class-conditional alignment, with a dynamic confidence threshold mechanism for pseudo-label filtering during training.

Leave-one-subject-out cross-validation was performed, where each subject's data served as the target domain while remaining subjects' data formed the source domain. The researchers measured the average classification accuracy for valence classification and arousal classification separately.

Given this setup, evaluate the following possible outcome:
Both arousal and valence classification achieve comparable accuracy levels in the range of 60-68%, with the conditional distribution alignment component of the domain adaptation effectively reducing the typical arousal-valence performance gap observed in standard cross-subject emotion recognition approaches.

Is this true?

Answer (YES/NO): YES